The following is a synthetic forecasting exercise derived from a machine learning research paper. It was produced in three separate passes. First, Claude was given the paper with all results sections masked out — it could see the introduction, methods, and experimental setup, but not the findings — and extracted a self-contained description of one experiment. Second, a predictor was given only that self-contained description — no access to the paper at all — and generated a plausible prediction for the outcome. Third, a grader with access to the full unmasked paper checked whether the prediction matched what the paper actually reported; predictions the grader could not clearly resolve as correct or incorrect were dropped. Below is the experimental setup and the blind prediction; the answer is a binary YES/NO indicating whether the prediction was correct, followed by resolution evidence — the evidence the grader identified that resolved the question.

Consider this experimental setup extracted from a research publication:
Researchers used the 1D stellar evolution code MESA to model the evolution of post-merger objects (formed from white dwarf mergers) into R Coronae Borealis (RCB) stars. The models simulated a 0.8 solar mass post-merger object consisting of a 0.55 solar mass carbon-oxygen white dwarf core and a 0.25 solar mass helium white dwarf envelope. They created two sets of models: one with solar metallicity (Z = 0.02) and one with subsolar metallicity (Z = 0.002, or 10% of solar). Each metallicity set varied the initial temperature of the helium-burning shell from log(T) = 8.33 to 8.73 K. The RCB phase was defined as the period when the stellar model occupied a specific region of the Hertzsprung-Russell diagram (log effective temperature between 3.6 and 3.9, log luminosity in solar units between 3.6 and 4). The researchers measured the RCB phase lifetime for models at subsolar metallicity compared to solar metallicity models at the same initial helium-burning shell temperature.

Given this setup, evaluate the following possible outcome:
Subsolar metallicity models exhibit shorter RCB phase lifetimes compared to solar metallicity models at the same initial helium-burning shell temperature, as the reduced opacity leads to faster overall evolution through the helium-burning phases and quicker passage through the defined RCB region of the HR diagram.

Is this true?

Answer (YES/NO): NO